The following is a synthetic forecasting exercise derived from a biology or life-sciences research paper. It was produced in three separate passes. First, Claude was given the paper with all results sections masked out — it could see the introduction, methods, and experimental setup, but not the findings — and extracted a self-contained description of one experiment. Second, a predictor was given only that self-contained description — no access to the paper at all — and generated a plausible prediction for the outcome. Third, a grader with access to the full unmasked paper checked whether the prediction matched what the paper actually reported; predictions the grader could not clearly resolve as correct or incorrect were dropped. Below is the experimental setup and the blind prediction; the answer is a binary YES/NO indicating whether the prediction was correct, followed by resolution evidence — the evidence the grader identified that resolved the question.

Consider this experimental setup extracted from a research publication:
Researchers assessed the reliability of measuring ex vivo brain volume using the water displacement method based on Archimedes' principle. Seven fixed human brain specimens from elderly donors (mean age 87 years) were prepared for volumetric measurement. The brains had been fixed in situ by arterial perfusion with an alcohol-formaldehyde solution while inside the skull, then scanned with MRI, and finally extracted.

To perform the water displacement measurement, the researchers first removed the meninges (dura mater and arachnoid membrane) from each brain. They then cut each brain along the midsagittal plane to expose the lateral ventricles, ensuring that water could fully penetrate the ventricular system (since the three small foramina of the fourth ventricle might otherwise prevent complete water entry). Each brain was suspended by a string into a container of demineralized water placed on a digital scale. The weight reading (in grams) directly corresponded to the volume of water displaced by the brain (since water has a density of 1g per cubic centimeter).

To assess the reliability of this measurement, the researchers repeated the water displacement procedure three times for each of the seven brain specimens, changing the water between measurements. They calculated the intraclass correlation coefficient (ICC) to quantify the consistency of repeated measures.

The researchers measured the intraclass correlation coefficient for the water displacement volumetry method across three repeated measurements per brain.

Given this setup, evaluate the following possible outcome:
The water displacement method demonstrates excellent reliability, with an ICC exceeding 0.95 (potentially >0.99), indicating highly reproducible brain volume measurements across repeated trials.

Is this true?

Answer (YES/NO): YES